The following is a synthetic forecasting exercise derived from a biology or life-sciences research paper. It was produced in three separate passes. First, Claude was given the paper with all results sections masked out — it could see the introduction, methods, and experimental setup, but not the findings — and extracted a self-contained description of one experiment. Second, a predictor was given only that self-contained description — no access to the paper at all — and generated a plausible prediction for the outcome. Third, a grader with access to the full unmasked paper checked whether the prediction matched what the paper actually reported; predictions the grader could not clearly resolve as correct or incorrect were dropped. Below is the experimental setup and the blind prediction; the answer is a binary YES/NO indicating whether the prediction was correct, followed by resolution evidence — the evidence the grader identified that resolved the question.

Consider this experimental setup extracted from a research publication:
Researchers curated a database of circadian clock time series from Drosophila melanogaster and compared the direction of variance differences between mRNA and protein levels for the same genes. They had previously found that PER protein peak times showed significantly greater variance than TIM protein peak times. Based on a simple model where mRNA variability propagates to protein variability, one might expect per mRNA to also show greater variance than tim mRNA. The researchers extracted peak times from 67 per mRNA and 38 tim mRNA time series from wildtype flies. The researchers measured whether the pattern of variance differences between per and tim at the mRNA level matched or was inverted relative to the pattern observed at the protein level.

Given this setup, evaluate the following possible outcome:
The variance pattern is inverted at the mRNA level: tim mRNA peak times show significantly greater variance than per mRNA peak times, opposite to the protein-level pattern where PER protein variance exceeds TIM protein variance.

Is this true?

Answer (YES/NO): YES